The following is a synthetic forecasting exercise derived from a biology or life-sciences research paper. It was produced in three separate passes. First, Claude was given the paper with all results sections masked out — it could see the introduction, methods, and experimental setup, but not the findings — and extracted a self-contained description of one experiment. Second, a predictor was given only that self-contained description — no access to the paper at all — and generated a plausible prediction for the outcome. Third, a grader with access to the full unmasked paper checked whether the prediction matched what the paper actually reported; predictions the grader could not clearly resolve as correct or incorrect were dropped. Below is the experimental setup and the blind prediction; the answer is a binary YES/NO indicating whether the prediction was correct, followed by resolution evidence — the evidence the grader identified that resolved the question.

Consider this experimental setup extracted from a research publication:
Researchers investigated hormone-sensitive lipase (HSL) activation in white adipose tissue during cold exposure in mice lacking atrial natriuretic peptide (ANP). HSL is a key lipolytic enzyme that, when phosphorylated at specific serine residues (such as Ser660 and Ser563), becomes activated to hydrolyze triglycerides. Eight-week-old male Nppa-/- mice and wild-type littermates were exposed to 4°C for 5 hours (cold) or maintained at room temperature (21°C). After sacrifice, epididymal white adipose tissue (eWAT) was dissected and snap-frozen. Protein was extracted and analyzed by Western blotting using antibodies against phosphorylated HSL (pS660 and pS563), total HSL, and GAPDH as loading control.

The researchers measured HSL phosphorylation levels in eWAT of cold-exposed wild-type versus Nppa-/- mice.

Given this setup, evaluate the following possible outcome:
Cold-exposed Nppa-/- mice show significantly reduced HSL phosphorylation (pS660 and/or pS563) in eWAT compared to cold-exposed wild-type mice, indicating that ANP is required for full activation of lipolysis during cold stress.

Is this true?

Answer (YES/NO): YES